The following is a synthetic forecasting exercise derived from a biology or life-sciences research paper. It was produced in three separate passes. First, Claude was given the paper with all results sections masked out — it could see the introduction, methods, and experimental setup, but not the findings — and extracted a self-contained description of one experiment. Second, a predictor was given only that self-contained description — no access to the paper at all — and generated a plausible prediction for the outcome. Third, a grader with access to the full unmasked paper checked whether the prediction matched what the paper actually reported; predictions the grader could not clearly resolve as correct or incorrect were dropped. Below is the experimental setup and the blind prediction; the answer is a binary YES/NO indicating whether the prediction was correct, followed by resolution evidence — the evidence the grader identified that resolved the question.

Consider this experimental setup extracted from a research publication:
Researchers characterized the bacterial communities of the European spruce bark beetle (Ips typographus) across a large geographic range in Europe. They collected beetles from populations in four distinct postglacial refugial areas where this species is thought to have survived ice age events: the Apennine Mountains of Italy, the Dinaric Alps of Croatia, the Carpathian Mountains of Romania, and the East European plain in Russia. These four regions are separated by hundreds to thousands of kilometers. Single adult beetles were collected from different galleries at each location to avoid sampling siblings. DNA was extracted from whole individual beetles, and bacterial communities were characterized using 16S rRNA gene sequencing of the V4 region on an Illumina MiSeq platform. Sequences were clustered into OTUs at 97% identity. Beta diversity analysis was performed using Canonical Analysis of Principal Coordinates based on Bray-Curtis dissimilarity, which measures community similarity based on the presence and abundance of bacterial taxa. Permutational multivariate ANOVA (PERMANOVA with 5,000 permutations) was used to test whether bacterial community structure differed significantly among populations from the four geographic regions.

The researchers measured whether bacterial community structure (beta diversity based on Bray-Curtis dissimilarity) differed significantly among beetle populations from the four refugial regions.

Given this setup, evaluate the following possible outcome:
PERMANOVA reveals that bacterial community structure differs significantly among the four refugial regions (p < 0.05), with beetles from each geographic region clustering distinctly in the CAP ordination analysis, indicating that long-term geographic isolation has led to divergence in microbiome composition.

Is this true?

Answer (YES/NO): YES